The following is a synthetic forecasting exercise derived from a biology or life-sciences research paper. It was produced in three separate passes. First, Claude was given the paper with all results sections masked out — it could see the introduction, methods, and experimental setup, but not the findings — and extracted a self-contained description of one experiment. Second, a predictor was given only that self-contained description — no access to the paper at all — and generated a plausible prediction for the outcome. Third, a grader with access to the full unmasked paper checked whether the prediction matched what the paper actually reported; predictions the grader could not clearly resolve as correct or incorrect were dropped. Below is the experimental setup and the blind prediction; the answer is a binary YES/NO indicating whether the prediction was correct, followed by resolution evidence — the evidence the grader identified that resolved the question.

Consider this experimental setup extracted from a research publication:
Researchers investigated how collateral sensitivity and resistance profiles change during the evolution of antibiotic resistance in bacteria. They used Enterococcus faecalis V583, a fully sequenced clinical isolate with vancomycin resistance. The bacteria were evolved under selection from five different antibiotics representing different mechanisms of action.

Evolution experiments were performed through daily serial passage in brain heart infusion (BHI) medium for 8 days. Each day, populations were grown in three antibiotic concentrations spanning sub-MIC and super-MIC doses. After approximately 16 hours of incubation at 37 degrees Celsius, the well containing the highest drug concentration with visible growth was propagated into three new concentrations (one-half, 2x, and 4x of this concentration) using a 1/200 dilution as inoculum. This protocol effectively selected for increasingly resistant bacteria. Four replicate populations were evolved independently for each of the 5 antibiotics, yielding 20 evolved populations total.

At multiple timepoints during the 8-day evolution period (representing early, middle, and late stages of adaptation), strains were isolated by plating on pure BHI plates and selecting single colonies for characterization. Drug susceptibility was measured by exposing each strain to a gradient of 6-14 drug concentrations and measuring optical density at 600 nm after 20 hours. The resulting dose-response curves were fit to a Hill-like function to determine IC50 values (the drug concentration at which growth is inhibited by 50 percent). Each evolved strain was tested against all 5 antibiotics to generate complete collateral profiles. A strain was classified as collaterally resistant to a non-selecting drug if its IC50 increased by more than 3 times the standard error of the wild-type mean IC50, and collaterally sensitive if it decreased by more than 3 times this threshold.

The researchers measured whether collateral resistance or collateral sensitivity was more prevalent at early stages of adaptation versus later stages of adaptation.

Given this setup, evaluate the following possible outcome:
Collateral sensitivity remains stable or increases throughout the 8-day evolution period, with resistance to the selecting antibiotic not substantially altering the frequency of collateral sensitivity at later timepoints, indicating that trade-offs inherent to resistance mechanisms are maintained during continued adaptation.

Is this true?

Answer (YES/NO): NO